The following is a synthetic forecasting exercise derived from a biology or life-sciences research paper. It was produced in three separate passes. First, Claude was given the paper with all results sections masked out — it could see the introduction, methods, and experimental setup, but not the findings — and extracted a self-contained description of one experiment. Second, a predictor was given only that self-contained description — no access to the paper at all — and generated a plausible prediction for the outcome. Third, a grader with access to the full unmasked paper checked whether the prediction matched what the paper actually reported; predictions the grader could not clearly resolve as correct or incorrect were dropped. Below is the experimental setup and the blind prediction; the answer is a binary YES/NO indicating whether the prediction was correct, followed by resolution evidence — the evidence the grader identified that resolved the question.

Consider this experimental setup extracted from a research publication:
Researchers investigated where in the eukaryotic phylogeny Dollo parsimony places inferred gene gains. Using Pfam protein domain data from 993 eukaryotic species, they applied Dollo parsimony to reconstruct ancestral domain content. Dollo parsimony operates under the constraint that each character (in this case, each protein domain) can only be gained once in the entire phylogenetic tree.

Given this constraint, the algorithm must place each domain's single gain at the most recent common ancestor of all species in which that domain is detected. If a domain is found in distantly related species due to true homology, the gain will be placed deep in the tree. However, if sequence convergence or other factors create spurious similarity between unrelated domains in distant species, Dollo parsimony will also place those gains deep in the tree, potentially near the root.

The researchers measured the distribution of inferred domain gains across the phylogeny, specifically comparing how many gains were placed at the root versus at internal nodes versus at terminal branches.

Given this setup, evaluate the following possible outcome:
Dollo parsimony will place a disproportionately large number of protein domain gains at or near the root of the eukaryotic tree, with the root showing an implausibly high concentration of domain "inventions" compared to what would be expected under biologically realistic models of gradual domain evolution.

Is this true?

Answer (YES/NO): YES